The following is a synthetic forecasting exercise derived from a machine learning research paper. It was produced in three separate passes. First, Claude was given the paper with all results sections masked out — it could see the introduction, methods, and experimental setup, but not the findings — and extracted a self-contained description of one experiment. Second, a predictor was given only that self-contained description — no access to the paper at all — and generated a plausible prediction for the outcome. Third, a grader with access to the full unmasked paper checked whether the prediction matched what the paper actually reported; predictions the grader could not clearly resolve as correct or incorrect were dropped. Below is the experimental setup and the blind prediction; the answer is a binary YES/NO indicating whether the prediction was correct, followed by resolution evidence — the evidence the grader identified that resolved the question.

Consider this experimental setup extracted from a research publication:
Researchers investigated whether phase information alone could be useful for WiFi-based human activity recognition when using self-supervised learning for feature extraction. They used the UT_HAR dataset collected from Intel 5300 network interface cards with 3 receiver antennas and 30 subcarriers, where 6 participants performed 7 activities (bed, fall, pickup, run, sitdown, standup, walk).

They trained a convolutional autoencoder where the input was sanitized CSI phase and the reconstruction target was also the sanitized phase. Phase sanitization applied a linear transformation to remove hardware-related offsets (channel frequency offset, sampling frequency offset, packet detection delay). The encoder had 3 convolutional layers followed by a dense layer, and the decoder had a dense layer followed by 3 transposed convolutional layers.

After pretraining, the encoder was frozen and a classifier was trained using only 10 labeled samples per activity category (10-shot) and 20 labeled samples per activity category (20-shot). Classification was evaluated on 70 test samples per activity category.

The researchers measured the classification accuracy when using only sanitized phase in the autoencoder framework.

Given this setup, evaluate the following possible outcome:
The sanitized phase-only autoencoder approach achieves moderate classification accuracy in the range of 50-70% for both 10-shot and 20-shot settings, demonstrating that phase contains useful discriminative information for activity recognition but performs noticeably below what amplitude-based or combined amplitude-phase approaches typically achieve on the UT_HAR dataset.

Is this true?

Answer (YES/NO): NO